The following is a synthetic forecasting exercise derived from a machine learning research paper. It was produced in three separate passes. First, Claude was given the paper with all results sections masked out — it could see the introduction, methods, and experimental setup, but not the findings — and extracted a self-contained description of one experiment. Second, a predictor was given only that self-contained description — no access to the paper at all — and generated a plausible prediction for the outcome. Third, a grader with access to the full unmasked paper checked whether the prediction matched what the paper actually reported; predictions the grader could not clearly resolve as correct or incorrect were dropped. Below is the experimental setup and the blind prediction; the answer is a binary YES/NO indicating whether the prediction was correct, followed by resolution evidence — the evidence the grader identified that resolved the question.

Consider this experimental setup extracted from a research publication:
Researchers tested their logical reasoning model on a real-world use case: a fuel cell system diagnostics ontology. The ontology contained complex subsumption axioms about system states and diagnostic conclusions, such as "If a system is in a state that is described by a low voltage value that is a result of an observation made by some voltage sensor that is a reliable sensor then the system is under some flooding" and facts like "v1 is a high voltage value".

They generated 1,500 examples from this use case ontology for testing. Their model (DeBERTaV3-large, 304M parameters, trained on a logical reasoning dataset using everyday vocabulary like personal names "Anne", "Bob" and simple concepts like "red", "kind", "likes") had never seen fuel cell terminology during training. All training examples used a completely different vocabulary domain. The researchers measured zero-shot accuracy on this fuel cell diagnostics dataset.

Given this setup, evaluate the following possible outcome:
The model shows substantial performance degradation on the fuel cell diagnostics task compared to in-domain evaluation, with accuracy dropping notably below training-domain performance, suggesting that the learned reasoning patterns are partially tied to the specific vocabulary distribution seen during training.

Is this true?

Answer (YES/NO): NO